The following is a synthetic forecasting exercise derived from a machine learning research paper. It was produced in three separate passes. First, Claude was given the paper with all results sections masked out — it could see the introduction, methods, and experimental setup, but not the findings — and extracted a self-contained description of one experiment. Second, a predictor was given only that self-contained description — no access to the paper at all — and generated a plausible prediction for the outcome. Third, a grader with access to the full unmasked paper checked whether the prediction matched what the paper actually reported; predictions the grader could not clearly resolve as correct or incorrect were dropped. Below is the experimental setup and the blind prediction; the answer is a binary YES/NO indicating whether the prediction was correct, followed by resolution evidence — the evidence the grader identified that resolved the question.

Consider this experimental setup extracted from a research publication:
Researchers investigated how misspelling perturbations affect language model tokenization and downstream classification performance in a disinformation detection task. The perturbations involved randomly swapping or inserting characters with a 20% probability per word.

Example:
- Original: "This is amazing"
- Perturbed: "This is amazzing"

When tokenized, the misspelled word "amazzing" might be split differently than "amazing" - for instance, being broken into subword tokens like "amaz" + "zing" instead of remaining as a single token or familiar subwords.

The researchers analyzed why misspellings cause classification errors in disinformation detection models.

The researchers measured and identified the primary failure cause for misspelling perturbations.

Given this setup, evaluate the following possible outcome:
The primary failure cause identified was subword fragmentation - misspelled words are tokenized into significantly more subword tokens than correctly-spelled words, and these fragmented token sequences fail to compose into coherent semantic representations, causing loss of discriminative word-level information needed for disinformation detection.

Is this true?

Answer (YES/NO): NO